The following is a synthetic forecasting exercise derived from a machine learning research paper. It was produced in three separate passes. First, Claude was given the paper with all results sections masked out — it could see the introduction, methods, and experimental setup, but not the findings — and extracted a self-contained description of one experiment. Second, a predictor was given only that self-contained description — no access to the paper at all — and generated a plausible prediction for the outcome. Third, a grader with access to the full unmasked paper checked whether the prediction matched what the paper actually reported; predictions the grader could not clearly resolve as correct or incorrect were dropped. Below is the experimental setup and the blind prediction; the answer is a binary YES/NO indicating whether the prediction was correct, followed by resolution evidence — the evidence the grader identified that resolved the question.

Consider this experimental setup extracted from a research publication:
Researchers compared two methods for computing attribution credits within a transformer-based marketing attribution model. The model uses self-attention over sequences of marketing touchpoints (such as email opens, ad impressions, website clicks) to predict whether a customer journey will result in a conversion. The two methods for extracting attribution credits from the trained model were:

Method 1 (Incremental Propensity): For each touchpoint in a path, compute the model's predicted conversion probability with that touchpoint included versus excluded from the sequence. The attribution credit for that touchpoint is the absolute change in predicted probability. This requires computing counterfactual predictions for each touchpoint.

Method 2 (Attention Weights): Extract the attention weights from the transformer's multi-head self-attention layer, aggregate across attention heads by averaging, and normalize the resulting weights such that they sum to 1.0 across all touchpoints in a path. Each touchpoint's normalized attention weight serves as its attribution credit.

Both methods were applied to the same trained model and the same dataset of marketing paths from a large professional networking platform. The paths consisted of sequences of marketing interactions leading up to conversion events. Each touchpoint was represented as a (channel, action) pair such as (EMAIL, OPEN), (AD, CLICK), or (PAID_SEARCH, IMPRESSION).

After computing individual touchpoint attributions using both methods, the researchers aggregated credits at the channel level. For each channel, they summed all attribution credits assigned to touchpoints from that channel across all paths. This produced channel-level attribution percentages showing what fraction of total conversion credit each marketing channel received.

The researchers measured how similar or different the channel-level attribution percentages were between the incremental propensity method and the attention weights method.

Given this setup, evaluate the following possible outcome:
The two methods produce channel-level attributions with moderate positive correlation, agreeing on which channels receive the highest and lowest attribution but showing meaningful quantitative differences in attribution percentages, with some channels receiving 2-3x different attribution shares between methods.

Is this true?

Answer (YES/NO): NO